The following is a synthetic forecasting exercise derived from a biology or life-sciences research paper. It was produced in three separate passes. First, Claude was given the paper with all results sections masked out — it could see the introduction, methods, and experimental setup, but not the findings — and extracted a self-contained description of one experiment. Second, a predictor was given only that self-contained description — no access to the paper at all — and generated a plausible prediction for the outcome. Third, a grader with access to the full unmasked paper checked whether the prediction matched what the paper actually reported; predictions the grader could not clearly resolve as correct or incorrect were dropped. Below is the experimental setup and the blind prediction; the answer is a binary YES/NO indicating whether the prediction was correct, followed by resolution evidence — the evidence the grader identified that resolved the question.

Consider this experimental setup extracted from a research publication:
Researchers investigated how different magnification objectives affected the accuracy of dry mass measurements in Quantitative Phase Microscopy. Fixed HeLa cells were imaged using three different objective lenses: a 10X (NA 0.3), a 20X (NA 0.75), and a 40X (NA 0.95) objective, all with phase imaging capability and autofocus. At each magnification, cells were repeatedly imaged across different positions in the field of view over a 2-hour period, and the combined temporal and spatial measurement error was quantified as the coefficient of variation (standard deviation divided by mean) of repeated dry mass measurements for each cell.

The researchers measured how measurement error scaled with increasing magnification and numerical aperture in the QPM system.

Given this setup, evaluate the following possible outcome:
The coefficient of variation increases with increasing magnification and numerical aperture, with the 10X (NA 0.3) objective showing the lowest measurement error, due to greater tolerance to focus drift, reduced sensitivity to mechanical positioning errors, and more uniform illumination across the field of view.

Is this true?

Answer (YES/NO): NO